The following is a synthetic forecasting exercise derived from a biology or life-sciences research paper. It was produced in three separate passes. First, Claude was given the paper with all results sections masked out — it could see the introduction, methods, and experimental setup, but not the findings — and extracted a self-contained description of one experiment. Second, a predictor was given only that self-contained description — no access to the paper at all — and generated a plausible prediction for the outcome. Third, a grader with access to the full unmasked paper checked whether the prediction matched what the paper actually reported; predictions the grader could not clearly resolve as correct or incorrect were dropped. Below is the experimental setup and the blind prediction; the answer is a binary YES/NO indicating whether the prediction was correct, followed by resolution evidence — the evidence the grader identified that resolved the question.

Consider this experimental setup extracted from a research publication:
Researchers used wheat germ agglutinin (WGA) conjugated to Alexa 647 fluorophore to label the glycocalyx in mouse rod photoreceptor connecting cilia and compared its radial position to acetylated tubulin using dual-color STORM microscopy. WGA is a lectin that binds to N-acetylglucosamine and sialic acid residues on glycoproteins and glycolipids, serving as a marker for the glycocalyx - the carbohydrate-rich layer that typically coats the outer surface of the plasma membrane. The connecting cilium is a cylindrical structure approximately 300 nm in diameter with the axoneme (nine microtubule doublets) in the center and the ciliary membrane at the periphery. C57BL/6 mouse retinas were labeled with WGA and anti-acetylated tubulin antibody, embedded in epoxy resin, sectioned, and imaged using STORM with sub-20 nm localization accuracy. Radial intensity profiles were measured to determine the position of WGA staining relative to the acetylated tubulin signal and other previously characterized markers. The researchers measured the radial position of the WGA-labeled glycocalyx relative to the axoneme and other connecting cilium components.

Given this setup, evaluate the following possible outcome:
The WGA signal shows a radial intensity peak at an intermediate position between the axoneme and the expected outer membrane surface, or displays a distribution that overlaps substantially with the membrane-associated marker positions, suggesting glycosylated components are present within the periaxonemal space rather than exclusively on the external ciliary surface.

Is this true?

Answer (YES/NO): NO